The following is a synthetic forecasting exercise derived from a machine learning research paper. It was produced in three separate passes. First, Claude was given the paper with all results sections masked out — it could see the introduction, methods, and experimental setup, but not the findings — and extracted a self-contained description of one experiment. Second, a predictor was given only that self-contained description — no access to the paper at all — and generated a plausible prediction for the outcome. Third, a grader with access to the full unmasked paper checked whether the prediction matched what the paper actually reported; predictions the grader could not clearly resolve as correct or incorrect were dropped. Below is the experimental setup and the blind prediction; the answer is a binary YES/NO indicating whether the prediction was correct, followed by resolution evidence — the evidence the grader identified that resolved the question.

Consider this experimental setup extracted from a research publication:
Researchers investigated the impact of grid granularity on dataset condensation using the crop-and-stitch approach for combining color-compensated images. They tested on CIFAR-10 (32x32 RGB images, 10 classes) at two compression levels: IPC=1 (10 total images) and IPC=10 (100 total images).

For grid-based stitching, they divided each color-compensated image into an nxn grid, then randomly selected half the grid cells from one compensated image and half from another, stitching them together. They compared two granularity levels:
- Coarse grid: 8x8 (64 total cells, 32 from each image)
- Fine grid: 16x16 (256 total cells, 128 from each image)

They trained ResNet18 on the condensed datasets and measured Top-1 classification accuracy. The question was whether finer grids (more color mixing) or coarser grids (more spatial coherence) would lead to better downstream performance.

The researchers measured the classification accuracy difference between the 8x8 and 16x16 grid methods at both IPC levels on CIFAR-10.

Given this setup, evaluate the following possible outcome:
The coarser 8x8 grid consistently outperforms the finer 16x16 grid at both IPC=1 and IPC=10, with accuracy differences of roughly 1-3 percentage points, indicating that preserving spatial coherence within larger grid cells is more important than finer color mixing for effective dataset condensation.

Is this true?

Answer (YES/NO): NO